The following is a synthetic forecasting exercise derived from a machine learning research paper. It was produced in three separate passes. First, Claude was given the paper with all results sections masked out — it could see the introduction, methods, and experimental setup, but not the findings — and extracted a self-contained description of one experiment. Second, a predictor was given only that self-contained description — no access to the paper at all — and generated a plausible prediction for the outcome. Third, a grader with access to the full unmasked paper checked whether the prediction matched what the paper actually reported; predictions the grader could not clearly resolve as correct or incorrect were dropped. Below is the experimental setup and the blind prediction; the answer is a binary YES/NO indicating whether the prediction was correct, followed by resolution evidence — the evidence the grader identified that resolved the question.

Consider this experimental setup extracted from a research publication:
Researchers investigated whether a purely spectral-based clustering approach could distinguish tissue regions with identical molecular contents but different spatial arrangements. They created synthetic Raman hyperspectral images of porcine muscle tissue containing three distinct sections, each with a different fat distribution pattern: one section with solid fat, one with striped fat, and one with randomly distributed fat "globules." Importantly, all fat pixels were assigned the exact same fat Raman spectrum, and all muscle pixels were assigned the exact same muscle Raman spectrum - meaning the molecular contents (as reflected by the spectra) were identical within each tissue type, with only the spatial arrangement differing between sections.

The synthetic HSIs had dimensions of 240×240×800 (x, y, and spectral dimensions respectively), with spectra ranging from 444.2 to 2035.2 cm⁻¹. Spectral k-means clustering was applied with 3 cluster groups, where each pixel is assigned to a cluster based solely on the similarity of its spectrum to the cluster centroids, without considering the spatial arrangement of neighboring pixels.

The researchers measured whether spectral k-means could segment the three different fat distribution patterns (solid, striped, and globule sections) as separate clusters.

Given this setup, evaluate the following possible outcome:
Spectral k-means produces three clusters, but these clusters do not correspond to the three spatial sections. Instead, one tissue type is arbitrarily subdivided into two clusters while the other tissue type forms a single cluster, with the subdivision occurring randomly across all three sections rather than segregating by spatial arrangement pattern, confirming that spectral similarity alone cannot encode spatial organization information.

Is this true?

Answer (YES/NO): NO